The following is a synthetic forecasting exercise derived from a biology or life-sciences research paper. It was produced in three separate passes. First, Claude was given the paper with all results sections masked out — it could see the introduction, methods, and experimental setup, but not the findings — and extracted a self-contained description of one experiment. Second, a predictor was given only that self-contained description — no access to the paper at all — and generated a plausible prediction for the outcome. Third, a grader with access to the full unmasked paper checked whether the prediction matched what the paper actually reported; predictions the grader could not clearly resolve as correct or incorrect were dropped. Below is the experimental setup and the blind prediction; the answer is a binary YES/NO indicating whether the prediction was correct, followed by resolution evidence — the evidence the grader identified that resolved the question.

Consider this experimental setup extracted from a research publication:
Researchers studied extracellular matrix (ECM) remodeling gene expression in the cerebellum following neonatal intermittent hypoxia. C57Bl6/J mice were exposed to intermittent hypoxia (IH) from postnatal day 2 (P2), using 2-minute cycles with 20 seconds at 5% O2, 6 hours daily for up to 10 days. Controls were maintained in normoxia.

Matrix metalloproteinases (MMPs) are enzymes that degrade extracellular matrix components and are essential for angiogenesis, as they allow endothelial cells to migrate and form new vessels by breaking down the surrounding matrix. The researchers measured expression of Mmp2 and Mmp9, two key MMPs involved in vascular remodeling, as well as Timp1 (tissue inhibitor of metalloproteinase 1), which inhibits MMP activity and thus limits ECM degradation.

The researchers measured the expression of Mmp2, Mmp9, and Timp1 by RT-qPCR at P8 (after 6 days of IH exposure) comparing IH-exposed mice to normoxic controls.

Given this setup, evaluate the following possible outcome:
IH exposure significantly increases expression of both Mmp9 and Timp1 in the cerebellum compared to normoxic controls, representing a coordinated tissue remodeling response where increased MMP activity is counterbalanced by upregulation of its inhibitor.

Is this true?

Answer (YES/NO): NO